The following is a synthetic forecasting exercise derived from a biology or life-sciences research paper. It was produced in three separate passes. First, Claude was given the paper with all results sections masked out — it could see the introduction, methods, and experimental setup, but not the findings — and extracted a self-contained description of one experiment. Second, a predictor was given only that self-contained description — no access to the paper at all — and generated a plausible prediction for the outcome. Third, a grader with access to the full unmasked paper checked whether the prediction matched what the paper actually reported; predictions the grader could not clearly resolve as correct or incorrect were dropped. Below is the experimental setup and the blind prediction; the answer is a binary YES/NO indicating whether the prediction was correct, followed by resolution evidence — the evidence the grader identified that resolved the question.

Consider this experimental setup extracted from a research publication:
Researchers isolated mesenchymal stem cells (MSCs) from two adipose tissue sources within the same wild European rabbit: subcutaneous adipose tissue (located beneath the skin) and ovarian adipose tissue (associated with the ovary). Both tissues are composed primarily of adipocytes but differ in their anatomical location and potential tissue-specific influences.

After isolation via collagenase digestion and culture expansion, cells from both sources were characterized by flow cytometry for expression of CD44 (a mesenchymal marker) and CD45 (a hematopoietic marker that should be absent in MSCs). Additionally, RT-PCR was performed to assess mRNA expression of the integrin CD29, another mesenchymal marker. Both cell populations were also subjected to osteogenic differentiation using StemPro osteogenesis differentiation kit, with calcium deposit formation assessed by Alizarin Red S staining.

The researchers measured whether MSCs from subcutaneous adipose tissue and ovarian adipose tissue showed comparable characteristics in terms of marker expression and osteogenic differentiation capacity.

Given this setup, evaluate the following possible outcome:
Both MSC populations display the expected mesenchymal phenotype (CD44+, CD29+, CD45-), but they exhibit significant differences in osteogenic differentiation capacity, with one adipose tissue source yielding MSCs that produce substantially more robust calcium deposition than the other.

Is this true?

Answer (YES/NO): NO